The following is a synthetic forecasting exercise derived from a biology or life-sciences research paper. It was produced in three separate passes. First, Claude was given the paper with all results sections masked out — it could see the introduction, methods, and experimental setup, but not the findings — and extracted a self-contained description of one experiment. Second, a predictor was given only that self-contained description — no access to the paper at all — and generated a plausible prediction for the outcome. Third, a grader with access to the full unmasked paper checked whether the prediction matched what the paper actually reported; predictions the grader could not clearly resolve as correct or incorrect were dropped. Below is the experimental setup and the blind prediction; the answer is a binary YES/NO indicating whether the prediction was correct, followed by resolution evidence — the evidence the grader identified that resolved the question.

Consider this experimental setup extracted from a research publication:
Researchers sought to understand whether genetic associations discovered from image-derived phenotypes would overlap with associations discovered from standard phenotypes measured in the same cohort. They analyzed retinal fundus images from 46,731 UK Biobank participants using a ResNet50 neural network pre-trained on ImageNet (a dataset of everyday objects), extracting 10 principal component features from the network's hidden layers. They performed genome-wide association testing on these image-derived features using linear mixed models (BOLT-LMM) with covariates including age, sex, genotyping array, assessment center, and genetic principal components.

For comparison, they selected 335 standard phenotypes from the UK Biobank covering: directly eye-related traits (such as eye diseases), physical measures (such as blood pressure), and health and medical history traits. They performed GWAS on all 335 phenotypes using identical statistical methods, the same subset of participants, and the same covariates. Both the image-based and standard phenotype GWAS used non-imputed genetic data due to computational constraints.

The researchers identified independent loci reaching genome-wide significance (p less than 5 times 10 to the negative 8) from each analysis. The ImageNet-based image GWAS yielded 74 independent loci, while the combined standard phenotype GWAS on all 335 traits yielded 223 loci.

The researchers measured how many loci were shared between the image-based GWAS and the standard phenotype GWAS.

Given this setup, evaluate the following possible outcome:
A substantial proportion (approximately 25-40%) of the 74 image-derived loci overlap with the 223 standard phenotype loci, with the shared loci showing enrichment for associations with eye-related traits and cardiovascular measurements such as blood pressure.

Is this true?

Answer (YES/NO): NO